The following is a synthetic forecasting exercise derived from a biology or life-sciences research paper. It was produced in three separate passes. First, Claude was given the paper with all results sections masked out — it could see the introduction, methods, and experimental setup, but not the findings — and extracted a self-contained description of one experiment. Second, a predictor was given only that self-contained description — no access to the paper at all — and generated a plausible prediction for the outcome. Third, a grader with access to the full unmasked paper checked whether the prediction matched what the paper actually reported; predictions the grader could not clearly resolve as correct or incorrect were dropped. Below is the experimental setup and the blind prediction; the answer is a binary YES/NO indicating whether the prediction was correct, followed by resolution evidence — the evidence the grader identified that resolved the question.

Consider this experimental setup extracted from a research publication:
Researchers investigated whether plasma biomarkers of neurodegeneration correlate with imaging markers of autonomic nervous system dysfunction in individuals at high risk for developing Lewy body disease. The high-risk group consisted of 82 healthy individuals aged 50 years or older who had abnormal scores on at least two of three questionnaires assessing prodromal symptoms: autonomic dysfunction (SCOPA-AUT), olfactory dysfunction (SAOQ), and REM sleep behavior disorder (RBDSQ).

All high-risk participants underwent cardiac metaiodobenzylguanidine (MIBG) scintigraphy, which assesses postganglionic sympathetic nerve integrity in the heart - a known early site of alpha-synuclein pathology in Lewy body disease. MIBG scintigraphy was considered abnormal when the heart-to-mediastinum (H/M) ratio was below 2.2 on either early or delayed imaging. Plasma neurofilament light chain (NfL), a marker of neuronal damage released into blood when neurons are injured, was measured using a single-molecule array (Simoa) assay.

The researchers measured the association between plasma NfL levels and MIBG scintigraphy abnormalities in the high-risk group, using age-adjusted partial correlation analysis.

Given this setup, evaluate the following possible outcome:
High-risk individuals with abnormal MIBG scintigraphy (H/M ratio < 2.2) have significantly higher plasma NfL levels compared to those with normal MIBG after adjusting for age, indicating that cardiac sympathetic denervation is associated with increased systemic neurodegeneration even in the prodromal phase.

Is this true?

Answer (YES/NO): YES